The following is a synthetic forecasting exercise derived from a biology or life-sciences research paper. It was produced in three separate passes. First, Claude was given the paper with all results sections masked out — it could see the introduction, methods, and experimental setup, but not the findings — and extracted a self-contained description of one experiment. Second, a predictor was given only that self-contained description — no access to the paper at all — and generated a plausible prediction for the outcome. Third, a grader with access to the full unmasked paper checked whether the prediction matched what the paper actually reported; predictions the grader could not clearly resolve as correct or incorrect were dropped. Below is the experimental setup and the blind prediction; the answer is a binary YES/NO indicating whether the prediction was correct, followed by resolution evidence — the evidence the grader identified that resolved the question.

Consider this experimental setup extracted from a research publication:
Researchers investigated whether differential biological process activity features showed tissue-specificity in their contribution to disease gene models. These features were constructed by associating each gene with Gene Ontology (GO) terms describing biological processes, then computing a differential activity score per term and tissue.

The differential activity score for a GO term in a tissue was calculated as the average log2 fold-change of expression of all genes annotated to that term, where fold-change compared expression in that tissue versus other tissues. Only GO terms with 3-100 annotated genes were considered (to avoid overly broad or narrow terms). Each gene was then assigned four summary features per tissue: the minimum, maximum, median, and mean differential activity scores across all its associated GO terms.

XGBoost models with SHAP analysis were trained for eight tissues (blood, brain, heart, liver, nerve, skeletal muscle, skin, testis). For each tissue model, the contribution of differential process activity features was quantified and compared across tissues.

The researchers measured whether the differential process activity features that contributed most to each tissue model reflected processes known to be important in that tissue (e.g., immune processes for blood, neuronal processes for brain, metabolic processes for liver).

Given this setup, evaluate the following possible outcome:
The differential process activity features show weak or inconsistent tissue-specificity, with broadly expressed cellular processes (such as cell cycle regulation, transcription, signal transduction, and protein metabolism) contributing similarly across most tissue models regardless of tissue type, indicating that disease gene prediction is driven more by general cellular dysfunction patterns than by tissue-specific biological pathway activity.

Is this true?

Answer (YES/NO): NO